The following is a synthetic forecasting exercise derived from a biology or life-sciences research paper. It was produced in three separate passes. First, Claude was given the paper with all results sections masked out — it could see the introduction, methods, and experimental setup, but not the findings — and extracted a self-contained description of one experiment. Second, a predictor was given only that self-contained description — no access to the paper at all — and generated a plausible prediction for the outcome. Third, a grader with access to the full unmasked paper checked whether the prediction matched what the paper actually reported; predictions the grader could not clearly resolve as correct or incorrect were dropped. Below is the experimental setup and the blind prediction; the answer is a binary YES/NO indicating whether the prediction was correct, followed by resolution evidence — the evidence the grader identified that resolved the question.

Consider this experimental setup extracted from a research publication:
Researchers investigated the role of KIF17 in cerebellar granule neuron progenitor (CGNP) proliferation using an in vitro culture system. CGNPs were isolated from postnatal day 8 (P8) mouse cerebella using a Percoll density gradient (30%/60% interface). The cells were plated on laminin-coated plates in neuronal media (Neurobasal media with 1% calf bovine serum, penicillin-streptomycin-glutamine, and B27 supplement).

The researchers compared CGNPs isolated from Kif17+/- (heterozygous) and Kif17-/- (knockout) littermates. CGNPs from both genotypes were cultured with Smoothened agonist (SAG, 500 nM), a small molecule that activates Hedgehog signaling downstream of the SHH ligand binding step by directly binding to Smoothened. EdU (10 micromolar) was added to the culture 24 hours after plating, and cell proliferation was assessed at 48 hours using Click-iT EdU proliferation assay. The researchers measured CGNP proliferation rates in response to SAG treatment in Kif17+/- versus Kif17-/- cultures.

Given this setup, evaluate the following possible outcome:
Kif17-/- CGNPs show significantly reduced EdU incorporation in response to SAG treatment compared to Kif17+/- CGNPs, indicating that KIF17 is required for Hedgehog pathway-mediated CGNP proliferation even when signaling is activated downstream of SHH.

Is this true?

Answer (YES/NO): NO